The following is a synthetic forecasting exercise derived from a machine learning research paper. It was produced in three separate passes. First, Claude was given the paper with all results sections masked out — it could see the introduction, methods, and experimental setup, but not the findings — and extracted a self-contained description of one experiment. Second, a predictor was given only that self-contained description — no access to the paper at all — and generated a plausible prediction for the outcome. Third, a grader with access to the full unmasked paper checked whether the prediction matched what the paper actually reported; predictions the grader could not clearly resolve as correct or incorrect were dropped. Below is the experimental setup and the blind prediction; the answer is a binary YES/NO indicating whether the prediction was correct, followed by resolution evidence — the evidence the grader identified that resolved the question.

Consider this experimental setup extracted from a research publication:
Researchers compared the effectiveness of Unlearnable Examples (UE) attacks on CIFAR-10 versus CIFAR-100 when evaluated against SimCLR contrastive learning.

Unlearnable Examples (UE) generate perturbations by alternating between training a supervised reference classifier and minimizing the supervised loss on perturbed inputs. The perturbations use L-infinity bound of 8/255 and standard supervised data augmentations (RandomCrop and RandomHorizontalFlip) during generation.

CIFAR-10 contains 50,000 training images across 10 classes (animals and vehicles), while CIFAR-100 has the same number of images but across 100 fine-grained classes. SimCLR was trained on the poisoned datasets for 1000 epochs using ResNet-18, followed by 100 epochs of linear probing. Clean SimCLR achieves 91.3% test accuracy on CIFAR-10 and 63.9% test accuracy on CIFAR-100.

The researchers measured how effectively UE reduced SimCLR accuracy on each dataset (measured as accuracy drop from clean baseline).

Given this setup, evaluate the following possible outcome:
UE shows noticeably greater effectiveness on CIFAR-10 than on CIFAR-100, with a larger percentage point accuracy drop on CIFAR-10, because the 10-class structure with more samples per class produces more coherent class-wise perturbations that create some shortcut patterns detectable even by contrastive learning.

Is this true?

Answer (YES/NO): NO